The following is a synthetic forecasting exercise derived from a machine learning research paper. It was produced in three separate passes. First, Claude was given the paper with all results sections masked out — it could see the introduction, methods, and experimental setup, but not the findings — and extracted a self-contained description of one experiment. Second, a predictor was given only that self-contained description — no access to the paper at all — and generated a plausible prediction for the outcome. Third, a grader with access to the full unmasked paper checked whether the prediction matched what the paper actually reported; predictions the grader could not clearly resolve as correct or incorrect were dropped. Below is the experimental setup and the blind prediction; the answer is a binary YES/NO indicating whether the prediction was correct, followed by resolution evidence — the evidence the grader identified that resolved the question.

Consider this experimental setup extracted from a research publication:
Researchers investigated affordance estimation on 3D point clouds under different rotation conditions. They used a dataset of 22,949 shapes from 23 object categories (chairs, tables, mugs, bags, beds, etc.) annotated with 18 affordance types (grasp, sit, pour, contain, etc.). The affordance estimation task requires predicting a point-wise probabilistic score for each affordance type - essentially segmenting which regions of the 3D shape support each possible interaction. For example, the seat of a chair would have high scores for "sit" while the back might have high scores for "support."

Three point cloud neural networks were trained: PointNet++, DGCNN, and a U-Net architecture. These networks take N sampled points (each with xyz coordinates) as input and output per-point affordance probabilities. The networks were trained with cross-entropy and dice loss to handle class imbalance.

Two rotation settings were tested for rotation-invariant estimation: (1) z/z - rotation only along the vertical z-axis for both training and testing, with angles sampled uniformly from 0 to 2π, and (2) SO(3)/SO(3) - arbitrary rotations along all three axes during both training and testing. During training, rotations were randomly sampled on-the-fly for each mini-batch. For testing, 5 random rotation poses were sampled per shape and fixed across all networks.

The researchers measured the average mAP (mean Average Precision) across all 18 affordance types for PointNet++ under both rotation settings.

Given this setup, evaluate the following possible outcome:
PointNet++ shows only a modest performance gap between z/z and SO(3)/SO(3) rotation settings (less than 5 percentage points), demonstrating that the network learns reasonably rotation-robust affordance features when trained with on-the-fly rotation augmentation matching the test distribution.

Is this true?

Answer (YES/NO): NO